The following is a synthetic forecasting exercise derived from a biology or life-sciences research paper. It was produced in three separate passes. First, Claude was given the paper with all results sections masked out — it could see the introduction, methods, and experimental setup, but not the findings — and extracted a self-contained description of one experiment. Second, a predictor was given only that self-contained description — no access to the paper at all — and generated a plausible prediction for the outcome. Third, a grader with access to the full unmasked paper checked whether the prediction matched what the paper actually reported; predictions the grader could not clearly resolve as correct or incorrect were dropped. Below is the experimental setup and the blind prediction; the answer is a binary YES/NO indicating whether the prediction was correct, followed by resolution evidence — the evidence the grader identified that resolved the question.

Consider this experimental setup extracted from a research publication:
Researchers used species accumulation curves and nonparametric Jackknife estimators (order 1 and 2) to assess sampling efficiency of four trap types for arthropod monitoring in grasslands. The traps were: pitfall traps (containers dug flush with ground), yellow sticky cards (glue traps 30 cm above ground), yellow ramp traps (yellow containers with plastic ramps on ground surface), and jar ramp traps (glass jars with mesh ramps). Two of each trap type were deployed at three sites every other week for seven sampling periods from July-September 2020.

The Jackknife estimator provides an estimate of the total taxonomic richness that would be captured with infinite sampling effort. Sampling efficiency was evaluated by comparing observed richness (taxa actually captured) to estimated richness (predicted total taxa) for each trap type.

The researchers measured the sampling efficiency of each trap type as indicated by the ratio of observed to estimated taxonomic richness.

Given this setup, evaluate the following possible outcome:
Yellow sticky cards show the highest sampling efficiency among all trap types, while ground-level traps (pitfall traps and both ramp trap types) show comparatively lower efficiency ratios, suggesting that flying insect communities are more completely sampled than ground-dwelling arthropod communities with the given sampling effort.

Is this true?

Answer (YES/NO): NO